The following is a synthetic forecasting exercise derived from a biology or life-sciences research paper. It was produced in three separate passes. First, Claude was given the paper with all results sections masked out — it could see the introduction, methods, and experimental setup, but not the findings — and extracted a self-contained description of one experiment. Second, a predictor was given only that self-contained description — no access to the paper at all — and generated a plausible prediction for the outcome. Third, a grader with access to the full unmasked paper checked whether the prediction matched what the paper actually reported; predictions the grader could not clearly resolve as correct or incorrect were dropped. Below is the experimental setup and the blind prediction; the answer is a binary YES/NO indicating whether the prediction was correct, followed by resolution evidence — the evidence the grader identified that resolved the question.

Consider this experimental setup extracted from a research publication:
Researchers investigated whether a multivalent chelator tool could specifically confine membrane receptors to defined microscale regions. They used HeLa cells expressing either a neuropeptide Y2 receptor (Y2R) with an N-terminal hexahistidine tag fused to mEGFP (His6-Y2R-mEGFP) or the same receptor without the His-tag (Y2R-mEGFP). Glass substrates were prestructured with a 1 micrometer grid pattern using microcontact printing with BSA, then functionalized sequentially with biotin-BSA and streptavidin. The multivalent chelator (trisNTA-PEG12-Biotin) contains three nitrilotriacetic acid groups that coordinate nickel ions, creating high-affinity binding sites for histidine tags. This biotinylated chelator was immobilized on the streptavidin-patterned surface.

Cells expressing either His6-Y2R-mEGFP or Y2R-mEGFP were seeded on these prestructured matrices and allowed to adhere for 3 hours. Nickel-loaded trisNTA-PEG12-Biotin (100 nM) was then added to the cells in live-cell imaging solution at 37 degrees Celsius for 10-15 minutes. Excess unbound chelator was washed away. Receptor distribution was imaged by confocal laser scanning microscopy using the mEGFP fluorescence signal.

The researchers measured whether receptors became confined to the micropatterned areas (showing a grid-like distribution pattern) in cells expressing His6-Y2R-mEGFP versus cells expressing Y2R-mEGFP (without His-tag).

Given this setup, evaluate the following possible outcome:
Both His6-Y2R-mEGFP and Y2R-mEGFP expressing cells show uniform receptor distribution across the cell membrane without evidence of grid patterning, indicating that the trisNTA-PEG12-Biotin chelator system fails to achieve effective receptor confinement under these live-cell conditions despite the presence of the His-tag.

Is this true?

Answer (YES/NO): NO